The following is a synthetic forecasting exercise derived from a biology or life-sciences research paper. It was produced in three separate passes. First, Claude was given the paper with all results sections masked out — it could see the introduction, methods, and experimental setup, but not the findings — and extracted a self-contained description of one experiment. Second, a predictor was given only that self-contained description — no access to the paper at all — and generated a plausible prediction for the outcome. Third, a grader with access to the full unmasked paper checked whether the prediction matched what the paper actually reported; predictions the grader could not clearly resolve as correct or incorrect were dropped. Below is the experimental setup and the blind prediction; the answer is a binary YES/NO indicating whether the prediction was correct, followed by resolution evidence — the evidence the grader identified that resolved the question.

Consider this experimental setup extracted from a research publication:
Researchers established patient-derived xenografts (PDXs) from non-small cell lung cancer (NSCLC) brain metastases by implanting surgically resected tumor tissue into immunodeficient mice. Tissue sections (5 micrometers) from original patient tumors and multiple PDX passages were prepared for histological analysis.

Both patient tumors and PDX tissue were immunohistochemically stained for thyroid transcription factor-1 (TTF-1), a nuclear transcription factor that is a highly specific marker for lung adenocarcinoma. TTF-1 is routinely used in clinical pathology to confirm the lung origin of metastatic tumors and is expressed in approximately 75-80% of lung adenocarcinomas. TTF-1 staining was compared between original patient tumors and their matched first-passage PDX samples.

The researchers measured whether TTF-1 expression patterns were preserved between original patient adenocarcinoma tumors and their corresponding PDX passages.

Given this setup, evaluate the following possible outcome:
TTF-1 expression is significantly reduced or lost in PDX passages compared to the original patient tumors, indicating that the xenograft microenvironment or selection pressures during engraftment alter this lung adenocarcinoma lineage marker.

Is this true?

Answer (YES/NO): NO